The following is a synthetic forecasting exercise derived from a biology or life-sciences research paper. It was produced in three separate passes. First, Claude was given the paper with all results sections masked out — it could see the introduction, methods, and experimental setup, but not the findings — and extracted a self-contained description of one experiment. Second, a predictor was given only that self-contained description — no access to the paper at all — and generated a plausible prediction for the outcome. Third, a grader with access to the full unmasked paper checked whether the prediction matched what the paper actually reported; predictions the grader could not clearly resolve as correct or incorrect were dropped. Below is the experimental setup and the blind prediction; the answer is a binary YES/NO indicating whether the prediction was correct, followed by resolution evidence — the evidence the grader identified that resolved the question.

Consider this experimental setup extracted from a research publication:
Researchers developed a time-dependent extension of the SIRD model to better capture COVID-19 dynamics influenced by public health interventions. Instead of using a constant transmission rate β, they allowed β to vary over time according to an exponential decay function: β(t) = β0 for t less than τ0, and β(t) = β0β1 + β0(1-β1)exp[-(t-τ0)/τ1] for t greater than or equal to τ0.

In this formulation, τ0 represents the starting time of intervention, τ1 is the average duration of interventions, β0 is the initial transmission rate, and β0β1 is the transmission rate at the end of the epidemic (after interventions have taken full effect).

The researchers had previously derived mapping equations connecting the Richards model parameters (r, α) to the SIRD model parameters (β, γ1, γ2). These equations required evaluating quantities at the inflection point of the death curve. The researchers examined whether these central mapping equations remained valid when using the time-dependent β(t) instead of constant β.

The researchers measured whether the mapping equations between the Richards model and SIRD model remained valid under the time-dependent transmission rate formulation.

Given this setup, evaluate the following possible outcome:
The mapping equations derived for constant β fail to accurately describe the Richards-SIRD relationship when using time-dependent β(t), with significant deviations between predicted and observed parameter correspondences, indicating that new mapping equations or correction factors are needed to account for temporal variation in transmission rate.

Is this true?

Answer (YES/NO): NO